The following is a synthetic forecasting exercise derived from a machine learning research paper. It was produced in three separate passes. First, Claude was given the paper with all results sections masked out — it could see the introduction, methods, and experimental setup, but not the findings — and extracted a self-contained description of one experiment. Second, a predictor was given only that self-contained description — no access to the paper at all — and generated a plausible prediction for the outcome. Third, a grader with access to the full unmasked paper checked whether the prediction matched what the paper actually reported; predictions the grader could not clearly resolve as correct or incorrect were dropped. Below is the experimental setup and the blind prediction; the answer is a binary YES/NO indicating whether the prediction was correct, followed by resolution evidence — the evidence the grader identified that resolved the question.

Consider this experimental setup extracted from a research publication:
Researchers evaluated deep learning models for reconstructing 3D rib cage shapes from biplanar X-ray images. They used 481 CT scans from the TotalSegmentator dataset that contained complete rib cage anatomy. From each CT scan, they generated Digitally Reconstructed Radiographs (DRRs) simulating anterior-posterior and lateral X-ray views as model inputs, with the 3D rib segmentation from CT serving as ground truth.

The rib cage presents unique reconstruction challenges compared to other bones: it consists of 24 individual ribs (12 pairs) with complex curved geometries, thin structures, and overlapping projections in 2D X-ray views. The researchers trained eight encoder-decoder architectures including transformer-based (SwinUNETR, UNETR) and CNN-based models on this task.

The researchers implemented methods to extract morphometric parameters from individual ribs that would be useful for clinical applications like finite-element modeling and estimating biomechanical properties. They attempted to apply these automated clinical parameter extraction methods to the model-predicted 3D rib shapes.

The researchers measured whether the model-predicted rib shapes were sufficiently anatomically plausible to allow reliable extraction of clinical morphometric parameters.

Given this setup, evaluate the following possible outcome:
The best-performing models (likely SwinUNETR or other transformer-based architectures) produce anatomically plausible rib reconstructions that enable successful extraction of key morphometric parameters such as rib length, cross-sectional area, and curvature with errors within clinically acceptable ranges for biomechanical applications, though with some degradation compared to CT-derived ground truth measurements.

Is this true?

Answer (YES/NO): NO